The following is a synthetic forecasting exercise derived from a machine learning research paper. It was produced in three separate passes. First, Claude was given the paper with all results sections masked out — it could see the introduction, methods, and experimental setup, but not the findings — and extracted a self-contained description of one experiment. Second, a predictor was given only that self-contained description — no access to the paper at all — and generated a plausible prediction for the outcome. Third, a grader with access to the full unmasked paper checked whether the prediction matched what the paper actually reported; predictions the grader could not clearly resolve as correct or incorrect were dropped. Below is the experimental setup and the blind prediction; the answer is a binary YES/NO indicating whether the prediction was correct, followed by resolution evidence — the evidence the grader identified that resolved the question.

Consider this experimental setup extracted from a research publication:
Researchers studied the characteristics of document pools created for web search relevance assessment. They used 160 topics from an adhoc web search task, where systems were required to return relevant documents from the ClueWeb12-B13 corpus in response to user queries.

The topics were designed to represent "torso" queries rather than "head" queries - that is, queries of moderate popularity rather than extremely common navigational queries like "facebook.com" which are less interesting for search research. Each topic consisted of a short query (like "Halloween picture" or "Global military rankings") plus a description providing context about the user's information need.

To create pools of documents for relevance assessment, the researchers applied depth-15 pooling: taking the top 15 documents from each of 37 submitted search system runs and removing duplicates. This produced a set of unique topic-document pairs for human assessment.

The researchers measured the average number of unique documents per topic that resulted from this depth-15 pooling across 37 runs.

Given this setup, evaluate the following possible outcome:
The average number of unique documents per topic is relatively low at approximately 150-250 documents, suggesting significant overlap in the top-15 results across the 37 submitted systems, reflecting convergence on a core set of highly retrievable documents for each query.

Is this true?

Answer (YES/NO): YES